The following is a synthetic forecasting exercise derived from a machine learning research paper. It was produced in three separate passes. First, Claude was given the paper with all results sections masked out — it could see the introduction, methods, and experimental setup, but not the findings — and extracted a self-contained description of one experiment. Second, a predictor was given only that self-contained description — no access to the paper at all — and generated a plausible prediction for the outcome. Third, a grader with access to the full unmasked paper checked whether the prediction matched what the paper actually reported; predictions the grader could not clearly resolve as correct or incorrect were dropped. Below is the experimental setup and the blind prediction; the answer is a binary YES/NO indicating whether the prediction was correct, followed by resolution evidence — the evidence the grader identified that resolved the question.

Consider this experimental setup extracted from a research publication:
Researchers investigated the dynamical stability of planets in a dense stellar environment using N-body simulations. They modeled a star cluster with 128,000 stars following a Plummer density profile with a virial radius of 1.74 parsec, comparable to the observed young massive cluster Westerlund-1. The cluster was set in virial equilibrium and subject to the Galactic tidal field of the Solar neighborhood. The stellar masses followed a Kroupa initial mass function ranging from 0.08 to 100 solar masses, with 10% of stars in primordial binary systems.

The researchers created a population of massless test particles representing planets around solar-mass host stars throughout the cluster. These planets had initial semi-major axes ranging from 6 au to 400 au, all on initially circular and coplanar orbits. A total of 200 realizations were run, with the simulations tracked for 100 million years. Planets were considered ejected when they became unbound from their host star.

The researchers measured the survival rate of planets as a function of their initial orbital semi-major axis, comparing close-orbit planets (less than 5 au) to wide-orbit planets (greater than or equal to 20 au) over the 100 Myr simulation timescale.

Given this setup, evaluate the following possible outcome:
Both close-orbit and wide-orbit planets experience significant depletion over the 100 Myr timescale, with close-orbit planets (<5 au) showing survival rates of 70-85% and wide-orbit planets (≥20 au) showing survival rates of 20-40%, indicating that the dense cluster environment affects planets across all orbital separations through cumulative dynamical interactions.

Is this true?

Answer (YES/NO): NO